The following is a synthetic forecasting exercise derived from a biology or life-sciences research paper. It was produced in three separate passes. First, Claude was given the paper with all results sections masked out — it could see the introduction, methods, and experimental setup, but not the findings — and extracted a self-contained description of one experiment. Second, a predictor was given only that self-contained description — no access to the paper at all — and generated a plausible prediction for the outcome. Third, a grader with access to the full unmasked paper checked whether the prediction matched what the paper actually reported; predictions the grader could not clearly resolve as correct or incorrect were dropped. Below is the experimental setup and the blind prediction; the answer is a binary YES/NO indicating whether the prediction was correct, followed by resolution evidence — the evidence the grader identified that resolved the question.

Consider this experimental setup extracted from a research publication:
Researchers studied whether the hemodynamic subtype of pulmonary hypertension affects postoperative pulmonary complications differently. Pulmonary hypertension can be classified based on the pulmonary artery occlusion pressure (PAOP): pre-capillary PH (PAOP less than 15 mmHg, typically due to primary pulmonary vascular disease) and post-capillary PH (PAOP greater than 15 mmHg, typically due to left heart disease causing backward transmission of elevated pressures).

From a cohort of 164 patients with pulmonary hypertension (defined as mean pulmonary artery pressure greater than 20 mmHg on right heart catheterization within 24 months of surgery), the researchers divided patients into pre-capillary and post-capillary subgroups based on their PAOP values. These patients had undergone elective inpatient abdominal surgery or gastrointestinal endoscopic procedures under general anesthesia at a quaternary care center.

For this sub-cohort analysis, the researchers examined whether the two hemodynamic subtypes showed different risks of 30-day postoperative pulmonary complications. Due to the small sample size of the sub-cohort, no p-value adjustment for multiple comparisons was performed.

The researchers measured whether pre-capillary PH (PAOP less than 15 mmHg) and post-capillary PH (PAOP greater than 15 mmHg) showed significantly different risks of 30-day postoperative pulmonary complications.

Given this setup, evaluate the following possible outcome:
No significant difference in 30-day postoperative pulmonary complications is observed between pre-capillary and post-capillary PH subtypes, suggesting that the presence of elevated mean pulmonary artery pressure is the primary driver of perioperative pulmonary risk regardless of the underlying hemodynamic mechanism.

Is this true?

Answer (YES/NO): YES